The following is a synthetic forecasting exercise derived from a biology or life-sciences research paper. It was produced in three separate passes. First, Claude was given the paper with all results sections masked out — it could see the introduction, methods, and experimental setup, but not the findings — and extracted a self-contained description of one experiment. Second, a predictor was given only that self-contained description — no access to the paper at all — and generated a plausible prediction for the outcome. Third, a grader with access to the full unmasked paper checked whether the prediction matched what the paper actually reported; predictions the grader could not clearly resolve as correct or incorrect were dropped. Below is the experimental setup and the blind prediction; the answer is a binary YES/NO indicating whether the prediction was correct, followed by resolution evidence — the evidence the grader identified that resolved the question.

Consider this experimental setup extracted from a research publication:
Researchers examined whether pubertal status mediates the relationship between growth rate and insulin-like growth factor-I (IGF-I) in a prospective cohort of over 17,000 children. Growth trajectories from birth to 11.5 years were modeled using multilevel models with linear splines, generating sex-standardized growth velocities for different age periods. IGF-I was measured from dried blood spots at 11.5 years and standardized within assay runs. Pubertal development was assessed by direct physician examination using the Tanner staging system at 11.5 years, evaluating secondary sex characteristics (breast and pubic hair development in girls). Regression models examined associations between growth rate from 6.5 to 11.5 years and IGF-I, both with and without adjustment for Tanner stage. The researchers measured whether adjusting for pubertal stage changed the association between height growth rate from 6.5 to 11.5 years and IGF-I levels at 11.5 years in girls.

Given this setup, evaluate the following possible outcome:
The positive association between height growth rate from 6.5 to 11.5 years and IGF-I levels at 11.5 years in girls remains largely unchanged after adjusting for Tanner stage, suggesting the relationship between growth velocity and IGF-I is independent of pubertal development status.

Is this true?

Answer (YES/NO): NO